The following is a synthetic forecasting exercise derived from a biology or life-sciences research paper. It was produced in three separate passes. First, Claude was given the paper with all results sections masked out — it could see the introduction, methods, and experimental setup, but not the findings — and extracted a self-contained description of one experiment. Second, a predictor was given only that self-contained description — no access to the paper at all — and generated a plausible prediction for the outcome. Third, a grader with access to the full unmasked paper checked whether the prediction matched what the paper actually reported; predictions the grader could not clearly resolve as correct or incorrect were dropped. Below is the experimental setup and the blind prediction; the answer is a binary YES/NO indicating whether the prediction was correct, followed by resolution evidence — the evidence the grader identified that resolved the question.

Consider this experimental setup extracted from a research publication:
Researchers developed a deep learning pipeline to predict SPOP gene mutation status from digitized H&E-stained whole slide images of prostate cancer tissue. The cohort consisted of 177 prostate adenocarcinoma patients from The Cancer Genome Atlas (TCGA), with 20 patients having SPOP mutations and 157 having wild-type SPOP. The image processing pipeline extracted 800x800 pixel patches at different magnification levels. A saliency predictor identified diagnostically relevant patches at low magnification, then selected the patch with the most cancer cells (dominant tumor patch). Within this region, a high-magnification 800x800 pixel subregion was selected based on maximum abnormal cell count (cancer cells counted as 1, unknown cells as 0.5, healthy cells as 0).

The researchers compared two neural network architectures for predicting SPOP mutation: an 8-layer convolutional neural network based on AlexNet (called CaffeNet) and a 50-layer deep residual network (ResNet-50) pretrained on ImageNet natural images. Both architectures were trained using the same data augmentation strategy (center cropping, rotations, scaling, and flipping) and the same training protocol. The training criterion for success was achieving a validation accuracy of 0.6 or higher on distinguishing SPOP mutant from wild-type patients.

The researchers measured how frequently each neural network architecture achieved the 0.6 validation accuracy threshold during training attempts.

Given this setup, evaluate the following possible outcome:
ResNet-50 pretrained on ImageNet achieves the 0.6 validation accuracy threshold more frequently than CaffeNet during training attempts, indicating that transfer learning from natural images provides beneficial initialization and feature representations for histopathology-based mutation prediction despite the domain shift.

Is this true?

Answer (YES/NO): YES